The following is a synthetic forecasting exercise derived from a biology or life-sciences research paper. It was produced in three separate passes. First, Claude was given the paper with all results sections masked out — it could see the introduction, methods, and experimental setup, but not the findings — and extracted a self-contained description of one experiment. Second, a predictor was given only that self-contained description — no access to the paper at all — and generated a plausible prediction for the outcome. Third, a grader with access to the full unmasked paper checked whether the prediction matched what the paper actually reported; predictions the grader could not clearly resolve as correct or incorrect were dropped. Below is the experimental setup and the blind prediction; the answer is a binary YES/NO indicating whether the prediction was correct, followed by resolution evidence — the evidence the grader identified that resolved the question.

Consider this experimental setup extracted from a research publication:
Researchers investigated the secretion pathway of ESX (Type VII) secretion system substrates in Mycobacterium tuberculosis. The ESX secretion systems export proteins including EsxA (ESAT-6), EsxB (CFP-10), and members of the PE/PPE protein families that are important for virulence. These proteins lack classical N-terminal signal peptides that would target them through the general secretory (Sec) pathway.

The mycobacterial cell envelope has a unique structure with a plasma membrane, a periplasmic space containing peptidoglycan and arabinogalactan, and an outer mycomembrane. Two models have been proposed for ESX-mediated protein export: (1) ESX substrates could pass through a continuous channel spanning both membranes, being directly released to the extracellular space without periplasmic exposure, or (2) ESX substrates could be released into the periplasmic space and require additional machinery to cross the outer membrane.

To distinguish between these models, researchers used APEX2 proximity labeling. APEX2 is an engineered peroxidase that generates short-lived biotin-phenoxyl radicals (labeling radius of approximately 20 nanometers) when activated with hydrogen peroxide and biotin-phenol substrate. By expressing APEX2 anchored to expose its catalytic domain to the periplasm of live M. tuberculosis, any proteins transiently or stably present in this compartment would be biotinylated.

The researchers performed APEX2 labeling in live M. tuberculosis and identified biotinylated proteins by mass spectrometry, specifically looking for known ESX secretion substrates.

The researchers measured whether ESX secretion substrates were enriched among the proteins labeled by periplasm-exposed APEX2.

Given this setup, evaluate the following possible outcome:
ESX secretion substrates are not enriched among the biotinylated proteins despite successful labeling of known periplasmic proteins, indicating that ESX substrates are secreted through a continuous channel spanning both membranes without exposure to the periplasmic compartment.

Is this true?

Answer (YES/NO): NO